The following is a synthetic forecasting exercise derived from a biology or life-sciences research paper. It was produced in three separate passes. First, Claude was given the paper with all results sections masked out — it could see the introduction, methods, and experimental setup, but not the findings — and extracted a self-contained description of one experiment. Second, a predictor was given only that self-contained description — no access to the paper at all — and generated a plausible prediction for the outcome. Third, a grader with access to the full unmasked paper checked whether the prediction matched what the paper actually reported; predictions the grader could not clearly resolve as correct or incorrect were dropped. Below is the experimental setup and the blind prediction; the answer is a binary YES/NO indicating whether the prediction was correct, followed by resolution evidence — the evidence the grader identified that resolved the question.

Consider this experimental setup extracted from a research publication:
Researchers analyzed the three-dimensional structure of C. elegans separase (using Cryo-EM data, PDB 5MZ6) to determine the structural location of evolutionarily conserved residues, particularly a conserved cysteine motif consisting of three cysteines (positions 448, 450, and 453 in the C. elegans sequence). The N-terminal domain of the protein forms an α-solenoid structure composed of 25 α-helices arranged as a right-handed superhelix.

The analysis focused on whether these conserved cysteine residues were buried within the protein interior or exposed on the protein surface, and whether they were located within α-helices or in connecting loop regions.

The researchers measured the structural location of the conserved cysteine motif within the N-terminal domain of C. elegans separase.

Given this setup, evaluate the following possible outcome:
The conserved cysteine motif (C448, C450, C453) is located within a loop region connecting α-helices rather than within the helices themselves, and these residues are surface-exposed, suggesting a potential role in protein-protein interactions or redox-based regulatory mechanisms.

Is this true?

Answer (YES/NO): YES